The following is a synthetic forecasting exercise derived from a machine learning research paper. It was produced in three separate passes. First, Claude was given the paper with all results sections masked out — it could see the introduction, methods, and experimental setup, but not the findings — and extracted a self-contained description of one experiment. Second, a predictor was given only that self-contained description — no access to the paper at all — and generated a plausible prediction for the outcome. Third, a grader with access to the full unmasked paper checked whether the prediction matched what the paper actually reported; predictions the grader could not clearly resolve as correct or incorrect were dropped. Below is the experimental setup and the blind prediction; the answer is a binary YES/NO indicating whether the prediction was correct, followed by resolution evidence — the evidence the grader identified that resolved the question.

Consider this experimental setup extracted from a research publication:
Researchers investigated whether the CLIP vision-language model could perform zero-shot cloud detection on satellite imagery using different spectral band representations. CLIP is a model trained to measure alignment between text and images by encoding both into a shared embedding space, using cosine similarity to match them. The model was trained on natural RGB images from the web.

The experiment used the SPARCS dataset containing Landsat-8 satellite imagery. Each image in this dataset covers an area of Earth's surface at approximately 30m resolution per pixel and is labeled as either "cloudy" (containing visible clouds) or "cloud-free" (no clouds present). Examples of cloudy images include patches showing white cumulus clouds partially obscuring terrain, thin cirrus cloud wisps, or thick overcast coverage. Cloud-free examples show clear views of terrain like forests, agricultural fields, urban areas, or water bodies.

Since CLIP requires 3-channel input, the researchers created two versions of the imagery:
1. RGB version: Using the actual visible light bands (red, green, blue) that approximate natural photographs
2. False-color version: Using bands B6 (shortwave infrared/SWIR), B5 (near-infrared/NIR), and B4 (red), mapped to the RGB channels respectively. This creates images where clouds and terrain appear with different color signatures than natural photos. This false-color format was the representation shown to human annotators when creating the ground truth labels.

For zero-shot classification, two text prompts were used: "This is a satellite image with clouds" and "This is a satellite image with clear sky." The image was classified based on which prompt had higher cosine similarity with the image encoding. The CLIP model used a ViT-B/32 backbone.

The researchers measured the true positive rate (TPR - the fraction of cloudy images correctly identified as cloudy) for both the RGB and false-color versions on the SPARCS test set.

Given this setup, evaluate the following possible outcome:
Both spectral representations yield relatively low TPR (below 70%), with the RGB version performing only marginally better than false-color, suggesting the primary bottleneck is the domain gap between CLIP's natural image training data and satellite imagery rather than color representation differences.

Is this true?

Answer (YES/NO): NO